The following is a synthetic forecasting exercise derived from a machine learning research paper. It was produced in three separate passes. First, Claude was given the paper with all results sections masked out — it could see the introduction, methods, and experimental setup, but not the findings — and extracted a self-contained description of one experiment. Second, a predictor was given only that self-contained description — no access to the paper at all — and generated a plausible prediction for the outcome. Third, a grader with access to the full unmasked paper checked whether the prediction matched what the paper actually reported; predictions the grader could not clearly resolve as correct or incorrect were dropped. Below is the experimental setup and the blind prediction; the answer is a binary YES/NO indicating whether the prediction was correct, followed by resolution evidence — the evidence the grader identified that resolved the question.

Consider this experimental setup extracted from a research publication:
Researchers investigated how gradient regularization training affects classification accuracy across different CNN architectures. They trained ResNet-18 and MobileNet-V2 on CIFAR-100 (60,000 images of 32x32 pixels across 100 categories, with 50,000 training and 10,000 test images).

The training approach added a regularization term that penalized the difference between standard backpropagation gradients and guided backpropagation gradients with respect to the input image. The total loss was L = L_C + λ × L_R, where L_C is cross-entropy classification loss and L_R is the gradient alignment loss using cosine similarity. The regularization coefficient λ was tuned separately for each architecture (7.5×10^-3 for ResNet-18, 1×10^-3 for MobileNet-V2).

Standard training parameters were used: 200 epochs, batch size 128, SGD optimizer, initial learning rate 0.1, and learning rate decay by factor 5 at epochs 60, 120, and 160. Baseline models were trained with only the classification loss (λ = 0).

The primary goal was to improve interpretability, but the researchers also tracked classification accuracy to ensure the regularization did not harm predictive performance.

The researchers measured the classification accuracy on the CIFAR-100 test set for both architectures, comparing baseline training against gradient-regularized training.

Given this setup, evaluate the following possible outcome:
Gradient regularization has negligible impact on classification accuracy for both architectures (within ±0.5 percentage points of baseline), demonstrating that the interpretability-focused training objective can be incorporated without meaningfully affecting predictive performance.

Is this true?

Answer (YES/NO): NO